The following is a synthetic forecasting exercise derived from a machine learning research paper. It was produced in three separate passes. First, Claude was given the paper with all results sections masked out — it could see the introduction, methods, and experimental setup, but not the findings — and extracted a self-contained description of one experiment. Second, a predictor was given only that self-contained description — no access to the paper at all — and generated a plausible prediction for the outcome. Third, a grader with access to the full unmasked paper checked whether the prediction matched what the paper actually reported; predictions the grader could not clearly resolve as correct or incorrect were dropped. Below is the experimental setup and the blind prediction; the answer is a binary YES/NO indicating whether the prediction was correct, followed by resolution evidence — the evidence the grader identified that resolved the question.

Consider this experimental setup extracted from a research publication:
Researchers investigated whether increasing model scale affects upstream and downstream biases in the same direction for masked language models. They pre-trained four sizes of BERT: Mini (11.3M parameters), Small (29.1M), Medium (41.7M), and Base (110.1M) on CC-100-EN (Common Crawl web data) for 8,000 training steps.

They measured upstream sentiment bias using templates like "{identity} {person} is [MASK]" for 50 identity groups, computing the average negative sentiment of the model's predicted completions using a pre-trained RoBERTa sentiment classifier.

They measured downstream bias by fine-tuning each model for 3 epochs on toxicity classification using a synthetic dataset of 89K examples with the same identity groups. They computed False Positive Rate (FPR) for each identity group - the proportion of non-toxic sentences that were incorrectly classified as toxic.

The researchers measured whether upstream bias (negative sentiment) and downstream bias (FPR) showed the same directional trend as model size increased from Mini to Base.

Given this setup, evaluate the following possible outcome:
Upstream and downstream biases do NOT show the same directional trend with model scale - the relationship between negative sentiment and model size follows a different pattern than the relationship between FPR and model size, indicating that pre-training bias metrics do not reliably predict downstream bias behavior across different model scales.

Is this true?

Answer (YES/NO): YES